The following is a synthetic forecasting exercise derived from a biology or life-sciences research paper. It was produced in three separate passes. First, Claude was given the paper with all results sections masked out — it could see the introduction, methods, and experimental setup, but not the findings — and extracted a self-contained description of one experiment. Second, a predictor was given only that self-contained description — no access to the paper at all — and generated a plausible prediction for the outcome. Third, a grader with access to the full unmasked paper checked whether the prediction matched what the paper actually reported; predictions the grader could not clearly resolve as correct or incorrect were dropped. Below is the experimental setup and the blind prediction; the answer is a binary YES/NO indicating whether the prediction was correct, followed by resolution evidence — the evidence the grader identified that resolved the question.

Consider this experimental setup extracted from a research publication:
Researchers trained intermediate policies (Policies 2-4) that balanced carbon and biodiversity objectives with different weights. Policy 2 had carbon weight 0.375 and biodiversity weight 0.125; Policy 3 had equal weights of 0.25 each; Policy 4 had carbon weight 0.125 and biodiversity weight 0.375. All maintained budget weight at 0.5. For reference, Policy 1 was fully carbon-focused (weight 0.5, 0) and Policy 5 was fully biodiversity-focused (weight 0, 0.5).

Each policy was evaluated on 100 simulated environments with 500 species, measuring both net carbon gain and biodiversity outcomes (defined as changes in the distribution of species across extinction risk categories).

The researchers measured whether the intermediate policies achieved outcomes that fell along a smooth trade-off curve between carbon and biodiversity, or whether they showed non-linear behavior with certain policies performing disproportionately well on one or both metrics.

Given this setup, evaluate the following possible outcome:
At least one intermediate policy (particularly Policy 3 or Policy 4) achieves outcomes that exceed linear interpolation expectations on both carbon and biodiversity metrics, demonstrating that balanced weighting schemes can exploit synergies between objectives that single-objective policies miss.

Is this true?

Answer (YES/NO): NO